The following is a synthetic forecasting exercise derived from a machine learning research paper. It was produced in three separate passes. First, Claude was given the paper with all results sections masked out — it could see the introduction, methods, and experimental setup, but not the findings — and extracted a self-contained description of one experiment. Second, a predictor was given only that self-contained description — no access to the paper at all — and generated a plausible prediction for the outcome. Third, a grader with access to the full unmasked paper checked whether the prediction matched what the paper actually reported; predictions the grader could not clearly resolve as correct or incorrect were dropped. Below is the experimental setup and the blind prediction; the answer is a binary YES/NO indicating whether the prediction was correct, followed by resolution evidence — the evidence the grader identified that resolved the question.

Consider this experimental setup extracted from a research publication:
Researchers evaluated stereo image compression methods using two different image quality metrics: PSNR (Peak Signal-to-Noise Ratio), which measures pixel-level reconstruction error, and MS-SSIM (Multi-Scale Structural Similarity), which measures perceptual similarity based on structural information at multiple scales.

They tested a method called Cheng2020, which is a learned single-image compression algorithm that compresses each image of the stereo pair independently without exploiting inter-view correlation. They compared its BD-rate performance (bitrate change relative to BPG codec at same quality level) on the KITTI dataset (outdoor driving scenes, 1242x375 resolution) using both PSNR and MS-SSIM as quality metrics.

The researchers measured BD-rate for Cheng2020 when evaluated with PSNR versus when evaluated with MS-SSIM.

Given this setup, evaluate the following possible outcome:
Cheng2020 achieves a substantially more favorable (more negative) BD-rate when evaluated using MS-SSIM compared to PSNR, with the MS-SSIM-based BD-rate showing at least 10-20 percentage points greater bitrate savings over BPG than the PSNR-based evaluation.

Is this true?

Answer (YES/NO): YES